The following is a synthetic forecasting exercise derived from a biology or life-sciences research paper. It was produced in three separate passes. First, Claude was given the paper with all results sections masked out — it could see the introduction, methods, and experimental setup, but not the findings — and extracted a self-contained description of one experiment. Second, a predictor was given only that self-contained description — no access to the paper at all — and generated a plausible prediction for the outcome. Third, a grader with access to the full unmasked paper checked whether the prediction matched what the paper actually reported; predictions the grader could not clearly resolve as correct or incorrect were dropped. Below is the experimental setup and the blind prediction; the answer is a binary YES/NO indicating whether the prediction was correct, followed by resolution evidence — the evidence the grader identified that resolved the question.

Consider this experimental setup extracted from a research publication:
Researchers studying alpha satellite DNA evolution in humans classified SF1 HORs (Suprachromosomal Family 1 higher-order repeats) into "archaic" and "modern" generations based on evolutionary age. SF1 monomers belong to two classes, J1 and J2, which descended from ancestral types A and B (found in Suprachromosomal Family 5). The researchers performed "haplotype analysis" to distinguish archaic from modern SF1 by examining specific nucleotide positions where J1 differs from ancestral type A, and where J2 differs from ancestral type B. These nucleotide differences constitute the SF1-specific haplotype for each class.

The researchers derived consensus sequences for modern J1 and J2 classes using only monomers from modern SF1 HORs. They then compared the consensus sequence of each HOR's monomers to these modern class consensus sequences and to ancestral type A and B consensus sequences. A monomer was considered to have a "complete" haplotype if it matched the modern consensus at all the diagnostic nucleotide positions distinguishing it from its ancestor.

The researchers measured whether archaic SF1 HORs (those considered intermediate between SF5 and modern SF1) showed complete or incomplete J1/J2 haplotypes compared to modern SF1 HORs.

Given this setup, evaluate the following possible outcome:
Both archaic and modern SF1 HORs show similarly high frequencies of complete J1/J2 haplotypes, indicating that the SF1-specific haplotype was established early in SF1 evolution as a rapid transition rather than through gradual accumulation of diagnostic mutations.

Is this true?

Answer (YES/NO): NO